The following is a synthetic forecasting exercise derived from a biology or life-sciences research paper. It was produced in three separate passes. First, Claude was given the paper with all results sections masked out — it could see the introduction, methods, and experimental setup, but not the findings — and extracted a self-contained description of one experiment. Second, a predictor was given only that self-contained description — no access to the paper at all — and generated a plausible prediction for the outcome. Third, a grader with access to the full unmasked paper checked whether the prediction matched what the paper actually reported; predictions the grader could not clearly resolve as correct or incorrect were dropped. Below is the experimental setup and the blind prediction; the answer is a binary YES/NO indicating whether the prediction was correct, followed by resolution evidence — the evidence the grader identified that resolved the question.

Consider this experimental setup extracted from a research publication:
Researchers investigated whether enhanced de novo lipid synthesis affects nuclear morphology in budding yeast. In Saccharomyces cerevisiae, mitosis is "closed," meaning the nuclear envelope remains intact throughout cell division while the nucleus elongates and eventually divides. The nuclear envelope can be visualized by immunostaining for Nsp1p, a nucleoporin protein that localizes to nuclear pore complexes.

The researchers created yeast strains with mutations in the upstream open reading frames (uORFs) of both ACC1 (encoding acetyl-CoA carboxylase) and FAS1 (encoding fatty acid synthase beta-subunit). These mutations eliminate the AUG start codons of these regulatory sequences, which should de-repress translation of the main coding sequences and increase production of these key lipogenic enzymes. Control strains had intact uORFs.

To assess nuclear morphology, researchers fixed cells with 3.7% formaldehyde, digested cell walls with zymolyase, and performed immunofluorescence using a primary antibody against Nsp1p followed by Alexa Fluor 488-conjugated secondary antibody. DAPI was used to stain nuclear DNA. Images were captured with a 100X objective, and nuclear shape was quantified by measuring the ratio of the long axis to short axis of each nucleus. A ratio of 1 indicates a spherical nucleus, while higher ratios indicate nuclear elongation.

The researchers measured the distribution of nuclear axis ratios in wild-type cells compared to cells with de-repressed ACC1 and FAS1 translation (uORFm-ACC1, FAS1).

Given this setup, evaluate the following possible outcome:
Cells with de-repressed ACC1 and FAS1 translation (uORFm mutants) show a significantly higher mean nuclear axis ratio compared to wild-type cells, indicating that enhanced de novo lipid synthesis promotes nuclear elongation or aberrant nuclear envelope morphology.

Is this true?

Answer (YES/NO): NO